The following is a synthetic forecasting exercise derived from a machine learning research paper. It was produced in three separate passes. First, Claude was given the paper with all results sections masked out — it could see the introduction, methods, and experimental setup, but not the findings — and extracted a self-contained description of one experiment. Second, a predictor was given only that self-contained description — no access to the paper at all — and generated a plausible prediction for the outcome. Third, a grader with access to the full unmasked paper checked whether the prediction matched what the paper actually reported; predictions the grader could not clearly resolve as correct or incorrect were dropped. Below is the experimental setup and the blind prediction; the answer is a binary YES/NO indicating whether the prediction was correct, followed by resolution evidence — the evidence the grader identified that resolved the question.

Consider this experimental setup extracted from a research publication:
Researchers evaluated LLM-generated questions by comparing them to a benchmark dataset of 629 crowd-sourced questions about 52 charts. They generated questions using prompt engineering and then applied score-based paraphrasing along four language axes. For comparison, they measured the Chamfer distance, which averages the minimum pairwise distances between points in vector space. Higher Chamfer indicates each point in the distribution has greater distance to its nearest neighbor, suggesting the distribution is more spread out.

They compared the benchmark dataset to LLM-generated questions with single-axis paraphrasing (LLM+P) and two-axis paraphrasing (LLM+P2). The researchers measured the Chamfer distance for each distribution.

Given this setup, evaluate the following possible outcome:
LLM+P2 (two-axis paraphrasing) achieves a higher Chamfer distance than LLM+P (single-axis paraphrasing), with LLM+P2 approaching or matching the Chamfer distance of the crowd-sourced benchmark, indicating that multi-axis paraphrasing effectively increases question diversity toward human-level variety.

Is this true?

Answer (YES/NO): YES